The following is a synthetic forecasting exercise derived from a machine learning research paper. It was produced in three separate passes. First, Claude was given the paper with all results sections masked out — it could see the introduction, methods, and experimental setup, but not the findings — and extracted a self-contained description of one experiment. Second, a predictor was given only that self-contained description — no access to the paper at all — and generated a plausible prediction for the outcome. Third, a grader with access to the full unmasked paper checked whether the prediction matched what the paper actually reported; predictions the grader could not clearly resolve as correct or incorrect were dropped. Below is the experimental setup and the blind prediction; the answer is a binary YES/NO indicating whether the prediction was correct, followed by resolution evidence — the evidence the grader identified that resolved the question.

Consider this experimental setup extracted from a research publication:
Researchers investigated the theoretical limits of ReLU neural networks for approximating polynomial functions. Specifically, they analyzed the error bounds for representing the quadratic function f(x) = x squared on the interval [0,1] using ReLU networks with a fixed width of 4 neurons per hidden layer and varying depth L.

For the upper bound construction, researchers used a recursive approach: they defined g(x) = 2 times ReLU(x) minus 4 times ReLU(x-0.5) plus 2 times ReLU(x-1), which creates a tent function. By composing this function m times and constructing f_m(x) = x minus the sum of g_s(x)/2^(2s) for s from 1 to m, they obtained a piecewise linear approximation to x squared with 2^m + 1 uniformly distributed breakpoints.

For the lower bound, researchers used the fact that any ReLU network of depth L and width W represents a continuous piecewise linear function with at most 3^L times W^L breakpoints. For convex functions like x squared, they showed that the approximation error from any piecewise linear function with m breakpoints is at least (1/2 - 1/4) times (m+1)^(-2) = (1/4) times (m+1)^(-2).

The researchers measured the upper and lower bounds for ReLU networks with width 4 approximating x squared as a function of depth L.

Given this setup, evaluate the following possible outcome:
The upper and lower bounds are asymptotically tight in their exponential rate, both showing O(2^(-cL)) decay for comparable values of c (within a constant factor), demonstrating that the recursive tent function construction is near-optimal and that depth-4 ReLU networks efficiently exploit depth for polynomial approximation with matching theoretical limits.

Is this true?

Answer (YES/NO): NO